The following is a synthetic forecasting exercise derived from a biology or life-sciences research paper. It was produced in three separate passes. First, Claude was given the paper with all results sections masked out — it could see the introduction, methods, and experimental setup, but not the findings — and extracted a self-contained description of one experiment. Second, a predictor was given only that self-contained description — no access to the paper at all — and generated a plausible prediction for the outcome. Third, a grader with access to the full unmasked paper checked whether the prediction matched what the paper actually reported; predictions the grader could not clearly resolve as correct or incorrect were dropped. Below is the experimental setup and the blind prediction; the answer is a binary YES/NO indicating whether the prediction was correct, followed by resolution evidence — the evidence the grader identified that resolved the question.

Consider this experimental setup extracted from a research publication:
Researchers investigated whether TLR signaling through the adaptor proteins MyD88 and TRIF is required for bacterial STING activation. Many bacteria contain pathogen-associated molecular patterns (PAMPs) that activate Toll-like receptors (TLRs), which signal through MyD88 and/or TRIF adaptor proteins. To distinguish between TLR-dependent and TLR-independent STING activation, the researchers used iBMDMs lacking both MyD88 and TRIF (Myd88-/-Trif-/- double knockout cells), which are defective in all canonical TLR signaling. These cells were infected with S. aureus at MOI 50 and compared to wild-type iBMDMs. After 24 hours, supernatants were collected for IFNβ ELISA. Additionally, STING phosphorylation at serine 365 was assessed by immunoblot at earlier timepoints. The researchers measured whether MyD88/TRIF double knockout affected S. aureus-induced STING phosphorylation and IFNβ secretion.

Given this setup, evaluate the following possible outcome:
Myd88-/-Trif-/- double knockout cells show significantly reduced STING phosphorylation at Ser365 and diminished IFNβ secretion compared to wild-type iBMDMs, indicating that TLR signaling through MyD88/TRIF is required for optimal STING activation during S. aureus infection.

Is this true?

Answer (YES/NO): NO